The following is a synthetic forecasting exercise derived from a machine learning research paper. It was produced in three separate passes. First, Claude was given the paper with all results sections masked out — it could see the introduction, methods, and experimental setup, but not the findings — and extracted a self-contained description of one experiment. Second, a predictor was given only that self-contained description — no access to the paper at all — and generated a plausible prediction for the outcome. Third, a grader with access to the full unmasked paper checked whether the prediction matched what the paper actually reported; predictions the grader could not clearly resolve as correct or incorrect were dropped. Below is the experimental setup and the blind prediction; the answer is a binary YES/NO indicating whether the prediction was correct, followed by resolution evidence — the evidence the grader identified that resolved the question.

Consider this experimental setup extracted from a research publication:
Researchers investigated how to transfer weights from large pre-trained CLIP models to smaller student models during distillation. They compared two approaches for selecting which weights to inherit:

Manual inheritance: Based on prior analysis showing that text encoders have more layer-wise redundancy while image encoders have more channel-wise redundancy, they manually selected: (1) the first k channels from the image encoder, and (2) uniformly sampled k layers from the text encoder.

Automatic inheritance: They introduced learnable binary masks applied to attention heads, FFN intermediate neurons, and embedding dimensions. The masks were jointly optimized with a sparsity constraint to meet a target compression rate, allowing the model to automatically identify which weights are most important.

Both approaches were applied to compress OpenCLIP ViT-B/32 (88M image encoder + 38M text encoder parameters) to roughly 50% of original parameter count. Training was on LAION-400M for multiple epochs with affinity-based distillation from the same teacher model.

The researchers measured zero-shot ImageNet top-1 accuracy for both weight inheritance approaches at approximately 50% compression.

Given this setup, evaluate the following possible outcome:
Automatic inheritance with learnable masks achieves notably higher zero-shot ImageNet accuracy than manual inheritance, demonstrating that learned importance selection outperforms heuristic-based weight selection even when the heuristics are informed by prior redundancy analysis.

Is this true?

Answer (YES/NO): NO